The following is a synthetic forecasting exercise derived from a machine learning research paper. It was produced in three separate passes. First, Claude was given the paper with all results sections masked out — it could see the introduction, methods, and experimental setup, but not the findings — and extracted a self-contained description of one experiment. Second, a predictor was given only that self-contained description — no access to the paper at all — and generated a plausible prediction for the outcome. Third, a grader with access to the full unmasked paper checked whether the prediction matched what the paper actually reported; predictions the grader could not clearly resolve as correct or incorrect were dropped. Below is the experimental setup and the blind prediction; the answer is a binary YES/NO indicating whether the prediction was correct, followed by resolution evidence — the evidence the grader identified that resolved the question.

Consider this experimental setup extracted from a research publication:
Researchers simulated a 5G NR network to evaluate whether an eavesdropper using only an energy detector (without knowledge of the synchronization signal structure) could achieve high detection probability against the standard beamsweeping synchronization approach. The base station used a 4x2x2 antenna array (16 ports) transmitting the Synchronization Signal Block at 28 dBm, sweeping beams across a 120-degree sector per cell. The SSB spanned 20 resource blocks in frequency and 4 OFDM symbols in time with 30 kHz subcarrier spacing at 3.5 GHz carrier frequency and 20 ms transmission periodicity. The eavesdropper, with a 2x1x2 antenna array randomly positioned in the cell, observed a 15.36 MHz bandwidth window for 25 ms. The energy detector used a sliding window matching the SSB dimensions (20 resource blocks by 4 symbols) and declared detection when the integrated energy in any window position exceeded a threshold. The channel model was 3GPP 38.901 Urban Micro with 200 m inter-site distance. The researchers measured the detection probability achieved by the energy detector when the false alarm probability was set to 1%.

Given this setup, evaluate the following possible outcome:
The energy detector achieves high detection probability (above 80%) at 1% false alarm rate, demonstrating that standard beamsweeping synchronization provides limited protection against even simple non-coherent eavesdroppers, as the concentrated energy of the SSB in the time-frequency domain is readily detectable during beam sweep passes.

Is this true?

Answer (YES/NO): YES